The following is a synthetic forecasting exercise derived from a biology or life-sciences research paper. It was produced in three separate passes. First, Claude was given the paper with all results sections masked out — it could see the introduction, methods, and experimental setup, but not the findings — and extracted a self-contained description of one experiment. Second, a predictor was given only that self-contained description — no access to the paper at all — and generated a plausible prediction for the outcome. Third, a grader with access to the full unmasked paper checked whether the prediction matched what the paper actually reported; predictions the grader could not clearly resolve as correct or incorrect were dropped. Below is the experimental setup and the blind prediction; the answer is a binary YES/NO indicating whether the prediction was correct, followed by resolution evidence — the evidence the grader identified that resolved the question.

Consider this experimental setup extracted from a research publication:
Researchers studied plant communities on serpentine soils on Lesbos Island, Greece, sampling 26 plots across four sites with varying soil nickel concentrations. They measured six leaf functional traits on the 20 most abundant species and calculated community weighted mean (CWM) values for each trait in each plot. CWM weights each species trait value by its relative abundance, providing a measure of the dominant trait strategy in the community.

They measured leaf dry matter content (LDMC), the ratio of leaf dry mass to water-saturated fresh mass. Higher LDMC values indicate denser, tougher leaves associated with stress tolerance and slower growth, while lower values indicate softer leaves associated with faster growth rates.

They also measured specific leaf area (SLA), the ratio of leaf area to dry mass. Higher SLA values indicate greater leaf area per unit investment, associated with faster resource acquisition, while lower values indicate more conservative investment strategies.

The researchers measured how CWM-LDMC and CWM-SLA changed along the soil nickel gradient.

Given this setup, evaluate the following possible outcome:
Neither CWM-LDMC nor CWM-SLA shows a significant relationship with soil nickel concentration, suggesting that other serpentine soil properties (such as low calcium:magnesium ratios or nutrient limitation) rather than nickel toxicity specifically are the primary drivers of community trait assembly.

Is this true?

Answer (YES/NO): NO